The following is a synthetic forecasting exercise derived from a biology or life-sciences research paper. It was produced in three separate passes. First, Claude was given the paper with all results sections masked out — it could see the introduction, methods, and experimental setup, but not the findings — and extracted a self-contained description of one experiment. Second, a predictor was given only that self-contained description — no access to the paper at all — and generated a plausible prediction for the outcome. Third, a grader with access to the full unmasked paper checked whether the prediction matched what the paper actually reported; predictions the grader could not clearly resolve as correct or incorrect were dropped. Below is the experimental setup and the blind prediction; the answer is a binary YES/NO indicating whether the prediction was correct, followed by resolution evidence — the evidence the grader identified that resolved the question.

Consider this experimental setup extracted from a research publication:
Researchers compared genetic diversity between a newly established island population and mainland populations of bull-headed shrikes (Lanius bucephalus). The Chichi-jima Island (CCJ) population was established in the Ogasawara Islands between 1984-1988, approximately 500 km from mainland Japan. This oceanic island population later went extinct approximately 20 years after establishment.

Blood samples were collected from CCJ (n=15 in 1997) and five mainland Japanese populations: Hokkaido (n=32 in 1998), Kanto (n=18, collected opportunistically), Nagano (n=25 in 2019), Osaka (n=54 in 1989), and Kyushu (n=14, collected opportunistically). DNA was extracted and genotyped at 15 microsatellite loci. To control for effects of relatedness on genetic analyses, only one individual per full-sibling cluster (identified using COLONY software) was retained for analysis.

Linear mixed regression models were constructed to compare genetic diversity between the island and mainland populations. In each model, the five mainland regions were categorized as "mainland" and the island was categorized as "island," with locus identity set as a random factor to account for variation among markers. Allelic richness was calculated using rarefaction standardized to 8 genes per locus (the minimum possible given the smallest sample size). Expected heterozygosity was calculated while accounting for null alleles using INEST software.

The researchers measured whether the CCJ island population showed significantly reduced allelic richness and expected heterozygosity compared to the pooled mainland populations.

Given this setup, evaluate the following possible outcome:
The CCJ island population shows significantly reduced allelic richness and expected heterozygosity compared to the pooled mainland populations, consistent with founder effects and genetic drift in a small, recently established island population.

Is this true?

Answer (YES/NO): YES